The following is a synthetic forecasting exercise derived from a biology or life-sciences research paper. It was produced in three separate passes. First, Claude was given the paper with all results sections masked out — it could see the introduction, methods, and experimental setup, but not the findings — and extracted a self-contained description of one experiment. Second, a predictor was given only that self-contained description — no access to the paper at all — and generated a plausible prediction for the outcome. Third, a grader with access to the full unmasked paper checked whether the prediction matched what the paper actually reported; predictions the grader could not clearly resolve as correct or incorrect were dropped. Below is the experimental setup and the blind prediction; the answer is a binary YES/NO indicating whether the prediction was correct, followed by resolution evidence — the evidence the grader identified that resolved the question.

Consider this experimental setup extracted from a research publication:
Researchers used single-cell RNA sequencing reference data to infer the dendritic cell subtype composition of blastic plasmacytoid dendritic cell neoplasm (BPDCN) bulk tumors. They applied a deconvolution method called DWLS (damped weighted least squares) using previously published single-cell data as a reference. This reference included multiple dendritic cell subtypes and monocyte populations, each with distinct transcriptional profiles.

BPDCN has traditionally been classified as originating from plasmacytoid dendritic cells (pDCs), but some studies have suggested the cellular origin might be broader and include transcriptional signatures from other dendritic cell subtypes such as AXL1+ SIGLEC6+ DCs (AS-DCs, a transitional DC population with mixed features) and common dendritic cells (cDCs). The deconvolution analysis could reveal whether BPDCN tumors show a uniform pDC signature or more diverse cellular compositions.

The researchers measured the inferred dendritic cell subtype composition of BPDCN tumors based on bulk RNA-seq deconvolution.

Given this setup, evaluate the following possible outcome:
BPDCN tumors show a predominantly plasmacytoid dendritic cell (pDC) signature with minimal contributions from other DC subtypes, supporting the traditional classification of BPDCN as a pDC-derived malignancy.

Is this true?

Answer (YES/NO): NO